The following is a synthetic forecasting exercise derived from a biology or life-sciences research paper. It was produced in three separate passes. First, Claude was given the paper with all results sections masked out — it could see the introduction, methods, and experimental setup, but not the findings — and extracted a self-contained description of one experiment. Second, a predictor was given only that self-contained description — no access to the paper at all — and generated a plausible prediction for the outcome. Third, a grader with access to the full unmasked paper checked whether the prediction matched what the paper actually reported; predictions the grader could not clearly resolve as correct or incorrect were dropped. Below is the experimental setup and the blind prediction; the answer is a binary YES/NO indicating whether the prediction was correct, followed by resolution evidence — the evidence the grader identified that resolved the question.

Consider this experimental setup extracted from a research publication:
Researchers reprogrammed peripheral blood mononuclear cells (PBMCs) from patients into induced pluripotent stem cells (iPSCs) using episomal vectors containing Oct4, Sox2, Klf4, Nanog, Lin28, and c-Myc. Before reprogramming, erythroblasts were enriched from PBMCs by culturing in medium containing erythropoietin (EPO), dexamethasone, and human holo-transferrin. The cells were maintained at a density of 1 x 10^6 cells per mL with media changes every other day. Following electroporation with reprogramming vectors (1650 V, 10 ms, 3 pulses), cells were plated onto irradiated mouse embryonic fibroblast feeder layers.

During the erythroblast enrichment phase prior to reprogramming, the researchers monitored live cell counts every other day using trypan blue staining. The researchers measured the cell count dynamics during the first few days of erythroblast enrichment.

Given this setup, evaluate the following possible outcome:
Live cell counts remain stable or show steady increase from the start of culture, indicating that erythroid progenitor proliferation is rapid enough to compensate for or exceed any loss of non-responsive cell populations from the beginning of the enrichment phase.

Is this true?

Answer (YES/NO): NO